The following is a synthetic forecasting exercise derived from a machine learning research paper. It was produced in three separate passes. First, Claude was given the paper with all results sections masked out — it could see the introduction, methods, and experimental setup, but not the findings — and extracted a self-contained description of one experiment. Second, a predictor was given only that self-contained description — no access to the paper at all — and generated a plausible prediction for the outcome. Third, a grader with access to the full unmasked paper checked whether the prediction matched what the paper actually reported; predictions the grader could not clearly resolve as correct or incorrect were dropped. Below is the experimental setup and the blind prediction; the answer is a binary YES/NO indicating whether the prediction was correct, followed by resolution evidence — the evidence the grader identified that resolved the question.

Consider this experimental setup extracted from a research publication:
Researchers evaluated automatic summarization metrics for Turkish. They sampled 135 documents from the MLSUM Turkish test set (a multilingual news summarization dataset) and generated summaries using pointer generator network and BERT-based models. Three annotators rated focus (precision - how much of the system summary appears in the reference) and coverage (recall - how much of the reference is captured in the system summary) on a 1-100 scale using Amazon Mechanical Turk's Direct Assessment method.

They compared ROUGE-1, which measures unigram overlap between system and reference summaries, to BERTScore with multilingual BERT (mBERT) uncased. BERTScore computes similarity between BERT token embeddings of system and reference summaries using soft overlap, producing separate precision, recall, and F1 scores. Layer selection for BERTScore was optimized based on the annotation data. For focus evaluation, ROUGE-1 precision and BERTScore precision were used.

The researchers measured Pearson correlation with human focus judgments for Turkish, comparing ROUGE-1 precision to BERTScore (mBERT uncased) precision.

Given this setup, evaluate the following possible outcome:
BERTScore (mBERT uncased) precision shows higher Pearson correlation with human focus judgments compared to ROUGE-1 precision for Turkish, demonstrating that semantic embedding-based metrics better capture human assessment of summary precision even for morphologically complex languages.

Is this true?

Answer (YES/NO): YES